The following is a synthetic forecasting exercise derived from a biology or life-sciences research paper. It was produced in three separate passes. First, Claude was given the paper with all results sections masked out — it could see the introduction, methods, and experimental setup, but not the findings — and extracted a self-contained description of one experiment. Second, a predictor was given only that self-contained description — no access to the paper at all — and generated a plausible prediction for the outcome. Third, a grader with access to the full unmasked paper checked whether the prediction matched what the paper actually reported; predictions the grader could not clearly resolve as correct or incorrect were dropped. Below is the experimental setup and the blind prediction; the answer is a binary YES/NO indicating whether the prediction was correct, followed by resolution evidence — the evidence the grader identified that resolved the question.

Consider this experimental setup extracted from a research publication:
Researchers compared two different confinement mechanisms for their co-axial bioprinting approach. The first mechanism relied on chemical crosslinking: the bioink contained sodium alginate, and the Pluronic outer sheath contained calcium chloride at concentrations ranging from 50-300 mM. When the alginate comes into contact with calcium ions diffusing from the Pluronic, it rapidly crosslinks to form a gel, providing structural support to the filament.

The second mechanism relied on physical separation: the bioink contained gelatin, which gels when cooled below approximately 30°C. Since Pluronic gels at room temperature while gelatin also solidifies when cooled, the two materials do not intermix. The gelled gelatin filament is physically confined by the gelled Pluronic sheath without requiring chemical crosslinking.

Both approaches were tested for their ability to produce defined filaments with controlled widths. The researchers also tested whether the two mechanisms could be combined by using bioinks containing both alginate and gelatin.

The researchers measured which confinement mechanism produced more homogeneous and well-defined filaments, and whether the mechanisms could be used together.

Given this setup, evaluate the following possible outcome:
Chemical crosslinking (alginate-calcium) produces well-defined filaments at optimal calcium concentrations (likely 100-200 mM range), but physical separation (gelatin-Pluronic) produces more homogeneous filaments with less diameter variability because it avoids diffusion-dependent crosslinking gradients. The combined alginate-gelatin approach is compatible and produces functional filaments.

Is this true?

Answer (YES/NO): NO